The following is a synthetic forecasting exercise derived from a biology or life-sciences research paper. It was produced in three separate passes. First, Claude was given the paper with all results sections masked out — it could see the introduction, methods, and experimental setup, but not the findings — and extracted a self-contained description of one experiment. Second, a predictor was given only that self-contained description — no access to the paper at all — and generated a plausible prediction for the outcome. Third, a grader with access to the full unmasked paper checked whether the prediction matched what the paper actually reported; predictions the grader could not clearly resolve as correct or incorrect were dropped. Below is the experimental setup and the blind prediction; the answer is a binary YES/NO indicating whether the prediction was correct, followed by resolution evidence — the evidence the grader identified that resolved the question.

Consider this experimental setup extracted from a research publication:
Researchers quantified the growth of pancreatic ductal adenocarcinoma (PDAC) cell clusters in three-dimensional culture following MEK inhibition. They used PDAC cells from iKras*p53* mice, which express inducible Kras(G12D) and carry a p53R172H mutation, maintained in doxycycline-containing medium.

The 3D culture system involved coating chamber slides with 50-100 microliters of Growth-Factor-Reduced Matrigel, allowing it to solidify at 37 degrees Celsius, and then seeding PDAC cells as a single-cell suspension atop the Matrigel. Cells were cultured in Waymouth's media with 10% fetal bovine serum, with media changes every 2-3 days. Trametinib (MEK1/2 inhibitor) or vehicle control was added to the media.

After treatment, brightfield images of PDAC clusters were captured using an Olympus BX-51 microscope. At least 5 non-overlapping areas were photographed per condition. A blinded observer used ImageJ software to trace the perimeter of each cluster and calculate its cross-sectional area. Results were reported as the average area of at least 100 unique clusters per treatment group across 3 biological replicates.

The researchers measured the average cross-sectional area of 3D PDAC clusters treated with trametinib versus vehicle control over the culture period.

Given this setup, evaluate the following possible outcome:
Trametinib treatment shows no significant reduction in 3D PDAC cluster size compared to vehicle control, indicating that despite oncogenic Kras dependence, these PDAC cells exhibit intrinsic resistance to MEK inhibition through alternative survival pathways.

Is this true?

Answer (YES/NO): NO